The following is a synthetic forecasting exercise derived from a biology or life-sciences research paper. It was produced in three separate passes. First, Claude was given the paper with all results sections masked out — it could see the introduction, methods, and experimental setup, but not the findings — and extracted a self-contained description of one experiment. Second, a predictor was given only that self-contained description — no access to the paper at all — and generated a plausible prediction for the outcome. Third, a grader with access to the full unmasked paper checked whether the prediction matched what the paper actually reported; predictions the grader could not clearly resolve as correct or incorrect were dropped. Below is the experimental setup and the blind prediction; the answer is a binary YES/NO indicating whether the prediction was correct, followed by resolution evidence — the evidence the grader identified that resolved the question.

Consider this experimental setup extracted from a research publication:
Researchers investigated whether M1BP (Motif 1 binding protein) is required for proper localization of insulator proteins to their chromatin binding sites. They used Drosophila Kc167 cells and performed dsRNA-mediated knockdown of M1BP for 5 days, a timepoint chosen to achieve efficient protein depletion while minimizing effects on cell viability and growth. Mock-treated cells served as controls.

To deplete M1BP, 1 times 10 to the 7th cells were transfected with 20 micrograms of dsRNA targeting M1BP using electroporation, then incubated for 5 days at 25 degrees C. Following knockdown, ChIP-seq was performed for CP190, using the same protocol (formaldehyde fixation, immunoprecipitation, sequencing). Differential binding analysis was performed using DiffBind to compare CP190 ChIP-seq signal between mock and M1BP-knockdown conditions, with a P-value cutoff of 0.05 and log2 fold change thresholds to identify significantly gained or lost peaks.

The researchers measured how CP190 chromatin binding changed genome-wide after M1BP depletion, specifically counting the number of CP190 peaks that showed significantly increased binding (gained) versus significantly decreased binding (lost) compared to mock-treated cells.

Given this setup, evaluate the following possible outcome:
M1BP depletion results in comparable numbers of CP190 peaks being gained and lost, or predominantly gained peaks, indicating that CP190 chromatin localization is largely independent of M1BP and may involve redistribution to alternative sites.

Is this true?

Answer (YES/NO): NO